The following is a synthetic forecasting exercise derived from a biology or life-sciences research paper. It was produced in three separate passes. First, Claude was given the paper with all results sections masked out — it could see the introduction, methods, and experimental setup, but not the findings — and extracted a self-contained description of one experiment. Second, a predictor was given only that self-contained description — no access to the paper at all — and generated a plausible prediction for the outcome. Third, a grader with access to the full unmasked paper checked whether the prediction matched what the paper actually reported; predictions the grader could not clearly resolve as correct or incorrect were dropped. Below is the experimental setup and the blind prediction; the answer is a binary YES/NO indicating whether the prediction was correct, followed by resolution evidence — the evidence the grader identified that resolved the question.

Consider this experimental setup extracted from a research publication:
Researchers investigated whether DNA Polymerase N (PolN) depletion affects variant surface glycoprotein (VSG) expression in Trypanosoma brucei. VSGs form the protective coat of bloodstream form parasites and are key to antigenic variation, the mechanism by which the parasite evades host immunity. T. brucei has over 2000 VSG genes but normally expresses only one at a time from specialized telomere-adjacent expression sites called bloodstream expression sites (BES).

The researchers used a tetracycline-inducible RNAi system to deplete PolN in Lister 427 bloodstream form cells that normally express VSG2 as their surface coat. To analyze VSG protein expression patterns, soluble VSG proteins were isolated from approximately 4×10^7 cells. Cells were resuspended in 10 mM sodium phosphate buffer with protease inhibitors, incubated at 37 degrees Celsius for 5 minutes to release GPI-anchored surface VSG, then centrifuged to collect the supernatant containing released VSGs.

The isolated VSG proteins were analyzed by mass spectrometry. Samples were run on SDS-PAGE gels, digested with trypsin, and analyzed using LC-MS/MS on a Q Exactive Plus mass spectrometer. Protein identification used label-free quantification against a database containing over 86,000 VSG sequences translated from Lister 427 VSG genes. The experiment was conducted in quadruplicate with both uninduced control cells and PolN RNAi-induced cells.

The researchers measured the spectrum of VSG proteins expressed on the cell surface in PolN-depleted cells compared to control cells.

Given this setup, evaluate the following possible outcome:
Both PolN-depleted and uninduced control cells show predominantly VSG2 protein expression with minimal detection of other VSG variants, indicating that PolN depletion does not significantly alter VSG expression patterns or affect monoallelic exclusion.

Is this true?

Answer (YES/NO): NO